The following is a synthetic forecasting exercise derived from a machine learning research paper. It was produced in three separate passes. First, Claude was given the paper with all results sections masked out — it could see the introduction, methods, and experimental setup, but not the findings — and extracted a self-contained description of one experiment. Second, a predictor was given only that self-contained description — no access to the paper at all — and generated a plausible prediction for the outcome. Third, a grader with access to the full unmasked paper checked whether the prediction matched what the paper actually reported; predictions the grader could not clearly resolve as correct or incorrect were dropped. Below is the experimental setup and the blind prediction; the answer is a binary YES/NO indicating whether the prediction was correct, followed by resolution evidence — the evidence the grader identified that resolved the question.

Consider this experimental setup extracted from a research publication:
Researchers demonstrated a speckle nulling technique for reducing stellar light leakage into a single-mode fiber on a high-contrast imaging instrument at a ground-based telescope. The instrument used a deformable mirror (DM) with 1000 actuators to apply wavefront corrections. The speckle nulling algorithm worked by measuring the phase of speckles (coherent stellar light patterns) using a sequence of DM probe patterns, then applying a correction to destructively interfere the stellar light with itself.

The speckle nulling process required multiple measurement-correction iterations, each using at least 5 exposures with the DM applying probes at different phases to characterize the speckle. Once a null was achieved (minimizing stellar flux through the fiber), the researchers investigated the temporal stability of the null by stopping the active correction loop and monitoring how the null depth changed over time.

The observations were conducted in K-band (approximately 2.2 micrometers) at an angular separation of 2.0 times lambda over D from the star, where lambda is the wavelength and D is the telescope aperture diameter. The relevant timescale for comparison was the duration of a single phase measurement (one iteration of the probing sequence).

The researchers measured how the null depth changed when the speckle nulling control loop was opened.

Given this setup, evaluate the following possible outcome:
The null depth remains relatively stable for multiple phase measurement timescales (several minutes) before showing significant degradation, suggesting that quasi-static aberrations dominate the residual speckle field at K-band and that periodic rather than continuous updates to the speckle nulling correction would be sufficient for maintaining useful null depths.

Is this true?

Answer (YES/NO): NO